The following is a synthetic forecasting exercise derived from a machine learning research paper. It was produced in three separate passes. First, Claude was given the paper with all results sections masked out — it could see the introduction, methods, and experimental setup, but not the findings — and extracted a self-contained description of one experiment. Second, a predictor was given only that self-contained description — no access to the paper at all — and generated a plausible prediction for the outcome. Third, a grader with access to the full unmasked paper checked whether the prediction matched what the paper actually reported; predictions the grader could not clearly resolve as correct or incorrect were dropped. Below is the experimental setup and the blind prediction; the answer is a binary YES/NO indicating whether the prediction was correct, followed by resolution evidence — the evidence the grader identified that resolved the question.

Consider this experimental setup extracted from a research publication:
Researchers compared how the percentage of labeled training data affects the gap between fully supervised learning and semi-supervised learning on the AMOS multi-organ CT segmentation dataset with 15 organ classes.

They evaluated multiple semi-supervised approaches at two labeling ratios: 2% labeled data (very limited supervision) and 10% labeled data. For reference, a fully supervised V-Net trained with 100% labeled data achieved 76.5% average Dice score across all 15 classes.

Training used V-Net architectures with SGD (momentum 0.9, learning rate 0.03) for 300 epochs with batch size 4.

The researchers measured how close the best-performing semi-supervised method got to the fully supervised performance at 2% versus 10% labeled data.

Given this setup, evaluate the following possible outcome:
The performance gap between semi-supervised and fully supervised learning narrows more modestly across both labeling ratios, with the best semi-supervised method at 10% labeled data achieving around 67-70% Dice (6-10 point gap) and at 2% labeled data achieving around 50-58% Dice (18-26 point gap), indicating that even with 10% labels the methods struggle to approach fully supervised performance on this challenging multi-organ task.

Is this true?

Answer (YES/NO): NO